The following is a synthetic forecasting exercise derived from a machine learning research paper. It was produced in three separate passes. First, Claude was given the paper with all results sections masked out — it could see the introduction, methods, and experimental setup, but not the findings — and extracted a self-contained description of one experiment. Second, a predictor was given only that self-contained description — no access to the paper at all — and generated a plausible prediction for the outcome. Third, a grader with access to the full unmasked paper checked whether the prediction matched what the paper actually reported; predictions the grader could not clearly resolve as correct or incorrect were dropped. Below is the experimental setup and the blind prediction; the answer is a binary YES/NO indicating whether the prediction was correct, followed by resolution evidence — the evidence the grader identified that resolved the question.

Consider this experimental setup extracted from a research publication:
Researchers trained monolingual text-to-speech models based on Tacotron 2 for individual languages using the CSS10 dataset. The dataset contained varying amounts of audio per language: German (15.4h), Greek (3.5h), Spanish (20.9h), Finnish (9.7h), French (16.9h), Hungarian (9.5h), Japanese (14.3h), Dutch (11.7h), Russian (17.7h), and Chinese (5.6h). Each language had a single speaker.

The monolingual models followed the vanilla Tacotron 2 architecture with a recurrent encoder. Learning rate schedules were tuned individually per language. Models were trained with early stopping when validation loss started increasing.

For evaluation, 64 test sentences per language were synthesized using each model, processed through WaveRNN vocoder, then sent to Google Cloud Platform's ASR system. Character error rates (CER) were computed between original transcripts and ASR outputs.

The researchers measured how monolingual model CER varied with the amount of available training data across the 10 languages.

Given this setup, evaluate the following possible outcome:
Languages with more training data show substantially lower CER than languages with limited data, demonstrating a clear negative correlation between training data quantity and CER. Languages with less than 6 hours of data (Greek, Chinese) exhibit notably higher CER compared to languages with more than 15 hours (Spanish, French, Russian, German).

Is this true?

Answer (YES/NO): NO